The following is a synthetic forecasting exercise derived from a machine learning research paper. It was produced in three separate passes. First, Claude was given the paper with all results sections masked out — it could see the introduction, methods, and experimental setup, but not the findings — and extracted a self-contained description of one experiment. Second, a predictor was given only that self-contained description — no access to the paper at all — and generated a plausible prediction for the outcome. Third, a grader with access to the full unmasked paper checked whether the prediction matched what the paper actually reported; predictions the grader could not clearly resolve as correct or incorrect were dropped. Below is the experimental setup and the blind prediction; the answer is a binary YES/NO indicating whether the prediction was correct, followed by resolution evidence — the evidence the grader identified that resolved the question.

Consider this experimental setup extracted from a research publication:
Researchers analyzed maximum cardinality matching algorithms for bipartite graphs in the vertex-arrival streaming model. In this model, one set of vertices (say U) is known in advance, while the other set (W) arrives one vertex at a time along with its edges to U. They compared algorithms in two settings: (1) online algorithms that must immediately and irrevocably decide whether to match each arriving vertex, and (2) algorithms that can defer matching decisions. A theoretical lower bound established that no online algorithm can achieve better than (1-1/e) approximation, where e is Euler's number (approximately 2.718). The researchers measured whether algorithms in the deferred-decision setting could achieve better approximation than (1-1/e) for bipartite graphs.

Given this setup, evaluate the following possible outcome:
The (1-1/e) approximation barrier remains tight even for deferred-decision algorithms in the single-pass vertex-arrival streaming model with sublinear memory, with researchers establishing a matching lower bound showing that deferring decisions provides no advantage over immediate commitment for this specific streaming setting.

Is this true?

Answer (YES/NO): NO